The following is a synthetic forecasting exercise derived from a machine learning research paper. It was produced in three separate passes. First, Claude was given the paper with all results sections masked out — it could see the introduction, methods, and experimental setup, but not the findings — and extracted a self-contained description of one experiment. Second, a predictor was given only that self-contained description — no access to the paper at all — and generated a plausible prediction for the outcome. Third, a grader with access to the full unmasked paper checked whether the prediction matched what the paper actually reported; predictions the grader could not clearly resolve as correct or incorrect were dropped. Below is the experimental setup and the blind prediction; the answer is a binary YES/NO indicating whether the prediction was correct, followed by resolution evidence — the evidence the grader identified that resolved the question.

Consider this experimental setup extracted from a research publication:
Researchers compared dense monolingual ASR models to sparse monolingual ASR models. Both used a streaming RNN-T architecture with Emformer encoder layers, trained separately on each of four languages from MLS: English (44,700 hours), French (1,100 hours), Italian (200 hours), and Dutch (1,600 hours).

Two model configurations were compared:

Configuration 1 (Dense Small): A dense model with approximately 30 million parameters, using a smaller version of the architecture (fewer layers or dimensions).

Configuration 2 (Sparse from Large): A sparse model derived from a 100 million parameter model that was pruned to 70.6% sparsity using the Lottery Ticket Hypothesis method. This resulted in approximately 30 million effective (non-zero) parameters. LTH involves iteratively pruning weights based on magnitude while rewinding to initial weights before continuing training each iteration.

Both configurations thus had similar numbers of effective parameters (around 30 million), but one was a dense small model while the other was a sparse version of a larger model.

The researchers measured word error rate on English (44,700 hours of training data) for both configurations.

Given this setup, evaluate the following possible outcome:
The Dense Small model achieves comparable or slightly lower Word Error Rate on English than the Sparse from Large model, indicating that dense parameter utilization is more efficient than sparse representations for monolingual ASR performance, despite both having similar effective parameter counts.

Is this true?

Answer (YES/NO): NO